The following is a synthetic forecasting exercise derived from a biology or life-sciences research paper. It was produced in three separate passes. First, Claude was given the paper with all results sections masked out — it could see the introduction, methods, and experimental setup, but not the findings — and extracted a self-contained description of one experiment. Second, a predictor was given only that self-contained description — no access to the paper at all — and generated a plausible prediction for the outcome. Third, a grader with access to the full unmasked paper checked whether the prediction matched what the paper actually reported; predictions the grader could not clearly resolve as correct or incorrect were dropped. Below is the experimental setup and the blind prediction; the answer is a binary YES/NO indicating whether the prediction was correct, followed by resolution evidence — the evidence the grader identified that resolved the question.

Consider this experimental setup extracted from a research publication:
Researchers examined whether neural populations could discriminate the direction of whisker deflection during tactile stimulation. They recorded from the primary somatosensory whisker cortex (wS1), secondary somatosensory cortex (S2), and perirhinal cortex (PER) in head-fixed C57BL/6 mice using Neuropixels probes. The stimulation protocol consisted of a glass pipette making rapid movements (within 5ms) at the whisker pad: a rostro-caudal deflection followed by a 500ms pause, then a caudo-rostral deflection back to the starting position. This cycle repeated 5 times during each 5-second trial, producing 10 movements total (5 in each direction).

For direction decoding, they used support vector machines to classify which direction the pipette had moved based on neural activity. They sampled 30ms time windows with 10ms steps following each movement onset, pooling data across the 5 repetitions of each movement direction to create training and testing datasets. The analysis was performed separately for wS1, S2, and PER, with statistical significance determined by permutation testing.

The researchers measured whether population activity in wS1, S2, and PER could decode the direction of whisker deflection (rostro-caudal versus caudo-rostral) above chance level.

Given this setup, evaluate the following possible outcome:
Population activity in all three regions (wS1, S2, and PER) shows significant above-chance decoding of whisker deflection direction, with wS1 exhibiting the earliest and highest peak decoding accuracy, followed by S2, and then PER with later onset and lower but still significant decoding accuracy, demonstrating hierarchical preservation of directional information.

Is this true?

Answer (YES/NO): NO